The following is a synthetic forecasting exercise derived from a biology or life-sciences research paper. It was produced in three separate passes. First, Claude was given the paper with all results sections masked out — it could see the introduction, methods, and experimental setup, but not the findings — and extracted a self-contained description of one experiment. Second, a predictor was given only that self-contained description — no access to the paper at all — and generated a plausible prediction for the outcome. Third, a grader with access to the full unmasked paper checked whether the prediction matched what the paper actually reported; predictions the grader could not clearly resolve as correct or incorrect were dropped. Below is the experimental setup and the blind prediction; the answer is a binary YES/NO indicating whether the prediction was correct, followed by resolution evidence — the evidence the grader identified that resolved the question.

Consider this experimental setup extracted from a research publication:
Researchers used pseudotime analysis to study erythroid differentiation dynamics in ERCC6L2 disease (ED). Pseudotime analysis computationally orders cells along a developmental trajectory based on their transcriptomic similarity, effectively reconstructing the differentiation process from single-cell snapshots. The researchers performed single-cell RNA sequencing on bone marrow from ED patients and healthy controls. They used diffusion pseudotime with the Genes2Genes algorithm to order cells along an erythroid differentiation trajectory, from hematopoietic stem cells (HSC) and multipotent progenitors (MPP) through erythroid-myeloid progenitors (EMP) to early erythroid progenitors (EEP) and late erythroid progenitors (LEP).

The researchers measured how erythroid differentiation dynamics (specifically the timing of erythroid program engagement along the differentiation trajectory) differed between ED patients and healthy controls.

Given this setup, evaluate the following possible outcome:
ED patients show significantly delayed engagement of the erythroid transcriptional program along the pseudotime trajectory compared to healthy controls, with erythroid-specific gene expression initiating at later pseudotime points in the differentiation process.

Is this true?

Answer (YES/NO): NO